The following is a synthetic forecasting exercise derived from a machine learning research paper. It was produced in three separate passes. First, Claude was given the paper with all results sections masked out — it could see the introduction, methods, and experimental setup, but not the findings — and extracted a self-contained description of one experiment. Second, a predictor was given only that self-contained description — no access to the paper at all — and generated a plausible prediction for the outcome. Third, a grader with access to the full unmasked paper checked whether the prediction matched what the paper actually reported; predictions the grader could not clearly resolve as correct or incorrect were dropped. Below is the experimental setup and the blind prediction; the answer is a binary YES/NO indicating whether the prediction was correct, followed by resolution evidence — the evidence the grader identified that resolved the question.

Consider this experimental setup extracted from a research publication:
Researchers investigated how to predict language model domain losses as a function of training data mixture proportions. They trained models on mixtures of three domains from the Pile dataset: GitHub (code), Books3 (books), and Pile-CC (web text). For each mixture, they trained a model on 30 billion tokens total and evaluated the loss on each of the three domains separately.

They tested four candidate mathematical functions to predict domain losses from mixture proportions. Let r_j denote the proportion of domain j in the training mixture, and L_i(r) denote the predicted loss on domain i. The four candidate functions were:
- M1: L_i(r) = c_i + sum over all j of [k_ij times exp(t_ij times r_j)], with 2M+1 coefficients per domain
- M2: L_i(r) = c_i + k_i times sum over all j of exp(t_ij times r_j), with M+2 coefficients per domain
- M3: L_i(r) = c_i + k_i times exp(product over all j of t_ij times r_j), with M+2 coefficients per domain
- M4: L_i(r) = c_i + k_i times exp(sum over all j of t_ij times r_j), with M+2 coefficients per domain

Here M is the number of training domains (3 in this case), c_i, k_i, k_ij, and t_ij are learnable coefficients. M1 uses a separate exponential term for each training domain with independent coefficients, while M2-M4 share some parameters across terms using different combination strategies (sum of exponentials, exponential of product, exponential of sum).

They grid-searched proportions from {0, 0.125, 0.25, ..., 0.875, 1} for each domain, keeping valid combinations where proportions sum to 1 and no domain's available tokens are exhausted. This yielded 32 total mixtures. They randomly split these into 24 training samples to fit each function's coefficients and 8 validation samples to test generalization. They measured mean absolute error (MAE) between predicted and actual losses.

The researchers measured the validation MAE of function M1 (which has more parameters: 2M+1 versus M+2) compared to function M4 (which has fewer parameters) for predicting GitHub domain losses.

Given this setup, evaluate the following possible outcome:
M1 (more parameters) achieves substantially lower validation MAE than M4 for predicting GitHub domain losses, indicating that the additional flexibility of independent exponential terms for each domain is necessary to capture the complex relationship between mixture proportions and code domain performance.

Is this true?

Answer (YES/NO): NO